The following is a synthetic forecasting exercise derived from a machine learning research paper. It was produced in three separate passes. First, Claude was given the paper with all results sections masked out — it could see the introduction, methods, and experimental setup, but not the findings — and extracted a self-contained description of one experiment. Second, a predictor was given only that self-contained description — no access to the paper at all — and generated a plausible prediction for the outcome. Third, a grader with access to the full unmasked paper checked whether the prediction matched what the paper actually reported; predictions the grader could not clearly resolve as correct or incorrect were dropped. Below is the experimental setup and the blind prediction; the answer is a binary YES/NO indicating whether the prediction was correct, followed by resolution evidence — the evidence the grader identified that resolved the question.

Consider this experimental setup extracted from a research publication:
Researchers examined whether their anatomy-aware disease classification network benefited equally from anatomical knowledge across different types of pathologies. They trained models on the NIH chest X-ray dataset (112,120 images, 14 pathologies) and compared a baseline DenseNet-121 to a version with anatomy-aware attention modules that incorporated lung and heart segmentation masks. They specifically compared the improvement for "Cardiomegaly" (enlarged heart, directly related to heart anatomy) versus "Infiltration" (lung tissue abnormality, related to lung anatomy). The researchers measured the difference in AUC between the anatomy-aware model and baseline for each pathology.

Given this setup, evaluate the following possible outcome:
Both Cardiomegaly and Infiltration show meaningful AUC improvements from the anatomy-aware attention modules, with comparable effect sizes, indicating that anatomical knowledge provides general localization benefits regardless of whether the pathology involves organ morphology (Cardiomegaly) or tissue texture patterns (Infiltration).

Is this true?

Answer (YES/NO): NO